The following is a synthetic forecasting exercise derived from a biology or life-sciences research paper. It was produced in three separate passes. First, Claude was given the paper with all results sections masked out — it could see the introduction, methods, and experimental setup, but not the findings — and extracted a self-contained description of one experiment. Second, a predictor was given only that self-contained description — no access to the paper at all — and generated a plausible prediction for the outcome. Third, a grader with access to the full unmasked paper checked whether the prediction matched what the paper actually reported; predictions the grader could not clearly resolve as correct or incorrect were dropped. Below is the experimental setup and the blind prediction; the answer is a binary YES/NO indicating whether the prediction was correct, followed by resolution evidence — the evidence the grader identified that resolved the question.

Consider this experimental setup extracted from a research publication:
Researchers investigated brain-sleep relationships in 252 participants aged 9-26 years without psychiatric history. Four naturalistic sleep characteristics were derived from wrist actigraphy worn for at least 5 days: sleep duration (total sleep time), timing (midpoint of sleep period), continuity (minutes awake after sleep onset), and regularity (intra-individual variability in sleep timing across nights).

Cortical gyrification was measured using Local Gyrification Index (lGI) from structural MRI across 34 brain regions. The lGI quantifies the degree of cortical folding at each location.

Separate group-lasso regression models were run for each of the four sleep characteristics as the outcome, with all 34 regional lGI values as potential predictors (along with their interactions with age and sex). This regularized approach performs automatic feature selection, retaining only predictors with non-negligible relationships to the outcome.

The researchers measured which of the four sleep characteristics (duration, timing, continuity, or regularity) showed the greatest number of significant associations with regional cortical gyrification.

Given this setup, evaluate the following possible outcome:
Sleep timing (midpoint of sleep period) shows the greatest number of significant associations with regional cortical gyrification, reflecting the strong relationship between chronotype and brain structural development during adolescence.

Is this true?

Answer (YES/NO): NO